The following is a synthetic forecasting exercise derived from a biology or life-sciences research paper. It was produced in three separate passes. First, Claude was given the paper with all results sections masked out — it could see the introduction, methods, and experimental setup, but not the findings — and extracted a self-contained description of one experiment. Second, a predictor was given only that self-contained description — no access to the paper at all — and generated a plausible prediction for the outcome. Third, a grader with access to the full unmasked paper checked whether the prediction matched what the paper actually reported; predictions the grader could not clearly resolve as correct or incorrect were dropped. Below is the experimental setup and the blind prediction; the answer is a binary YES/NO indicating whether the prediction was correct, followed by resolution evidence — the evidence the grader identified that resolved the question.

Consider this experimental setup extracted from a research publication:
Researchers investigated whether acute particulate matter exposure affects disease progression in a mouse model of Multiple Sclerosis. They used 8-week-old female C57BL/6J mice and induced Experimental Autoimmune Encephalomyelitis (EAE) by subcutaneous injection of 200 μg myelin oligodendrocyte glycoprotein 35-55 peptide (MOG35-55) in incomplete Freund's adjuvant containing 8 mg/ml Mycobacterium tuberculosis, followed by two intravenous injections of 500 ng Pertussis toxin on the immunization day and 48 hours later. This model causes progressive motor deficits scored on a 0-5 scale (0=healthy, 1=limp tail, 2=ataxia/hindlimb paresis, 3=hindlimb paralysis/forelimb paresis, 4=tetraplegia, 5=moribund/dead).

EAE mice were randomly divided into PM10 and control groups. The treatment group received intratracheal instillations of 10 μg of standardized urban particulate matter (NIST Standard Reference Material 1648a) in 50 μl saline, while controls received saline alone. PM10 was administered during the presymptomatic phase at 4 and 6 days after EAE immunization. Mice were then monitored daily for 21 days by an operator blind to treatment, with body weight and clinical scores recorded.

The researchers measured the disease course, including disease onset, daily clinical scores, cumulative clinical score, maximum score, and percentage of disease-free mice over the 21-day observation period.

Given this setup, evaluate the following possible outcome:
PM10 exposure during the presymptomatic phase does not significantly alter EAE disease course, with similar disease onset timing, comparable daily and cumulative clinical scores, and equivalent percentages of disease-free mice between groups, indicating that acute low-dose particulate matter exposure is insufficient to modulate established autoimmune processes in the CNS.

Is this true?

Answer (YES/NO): YES